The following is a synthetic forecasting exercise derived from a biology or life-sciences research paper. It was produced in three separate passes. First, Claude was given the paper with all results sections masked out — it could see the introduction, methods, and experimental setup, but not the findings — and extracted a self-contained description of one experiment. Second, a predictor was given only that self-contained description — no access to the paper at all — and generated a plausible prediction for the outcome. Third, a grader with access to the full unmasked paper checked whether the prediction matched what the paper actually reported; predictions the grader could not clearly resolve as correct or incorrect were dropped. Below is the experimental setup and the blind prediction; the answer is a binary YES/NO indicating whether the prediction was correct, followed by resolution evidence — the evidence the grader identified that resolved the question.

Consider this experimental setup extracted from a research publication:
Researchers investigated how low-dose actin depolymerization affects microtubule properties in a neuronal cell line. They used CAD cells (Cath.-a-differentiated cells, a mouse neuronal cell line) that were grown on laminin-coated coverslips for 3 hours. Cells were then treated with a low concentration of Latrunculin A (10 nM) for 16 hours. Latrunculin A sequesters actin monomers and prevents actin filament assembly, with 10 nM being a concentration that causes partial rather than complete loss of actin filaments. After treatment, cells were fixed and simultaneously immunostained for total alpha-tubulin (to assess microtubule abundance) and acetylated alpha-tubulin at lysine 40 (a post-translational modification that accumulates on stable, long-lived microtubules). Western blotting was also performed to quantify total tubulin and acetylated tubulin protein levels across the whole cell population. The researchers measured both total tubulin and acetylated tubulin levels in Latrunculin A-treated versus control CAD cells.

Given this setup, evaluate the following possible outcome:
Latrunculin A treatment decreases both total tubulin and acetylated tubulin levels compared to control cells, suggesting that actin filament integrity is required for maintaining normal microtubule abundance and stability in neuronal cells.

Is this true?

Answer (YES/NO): NO